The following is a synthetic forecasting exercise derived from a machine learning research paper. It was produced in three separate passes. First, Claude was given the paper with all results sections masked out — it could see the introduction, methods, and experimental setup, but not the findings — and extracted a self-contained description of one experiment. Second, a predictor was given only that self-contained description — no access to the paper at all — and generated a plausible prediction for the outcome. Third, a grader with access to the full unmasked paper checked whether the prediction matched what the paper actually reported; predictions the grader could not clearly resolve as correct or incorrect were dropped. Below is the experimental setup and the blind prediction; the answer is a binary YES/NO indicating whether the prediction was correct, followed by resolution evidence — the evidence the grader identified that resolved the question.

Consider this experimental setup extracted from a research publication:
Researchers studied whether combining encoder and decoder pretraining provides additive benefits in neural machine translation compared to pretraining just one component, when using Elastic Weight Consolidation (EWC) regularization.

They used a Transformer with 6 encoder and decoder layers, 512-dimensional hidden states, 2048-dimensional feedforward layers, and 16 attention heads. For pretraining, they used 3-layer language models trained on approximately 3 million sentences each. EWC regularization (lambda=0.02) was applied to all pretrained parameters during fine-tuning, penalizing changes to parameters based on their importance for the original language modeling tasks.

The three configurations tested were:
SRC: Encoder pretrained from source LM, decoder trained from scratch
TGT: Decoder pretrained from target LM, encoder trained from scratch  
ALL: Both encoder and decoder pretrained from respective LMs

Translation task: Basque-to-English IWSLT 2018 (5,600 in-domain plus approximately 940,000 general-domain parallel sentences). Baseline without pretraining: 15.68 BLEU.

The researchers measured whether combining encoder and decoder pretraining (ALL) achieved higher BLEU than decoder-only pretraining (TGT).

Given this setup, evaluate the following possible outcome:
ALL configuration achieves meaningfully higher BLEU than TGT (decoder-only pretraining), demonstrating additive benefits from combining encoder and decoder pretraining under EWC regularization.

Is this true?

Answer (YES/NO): NO